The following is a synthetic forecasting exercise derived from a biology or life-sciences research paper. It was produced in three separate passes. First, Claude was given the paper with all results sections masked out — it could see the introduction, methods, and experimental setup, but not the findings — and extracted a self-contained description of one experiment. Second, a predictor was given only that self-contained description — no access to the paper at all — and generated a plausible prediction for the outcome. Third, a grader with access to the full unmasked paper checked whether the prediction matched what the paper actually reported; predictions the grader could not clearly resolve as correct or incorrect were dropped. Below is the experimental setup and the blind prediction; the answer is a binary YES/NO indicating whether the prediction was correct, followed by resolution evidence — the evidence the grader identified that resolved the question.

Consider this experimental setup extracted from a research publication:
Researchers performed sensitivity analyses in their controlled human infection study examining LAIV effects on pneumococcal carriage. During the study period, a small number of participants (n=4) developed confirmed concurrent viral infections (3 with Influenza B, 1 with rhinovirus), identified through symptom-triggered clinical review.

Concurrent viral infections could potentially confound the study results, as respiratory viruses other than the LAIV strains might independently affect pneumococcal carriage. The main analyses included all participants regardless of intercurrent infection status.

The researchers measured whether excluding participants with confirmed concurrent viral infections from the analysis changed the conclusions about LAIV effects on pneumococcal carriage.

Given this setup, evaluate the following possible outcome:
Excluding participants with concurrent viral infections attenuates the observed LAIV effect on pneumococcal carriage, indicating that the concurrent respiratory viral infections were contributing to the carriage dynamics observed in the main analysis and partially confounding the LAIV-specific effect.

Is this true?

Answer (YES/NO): NO